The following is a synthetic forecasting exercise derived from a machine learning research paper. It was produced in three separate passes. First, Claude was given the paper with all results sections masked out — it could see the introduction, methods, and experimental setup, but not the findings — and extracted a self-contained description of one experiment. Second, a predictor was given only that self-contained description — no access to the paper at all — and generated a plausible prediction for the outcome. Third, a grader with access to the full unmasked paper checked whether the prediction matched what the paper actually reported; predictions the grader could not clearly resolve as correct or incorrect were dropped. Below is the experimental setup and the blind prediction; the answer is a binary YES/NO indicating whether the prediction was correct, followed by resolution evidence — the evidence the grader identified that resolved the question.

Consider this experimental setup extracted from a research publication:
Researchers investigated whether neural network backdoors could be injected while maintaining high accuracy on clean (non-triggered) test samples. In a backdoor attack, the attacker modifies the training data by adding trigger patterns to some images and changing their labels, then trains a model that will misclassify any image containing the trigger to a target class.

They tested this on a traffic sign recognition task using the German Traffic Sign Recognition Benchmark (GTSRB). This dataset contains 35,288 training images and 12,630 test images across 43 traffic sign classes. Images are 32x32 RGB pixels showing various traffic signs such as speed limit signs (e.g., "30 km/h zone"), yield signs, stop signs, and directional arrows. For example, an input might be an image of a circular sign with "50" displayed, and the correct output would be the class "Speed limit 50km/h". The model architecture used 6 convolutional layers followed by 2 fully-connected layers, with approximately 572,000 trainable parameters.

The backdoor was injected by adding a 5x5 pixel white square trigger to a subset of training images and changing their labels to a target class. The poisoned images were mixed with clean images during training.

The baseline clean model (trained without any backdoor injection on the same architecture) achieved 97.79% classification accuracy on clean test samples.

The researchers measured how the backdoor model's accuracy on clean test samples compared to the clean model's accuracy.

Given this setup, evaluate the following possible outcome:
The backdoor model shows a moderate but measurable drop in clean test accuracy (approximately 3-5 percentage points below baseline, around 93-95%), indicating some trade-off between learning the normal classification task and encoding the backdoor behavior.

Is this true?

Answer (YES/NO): NO